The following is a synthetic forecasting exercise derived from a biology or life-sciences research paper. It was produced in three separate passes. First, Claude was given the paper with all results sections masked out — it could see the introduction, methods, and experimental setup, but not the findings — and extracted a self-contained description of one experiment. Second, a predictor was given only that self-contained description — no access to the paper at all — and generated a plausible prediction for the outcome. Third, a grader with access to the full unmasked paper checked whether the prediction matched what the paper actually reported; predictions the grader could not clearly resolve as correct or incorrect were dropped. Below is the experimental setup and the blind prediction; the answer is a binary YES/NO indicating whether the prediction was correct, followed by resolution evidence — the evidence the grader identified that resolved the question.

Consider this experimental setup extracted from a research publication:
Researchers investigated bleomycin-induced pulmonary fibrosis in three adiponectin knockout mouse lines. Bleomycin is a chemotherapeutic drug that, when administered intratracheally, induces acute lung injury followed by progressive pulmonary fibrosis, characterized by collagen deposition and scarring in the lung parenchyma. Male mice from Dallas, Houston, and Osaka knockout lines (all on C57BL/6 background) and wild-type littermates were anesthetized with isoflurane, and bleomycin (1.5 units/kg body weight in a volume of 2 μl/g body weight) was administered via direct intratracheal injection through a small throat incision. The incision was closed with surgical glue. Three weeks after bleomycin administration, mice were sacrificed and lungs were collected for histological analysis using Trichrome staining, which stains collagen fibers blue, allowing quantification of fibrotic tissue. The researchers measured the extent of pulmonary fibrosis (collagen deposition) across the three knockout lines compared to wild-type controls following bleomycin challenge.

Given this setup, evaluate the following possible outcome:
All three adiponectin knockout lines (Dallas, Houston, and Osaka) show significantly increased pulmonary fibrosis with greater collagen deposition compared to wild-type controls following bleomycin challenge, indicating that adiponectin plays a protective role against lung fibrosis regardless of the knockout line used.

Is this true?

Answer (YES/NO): NO